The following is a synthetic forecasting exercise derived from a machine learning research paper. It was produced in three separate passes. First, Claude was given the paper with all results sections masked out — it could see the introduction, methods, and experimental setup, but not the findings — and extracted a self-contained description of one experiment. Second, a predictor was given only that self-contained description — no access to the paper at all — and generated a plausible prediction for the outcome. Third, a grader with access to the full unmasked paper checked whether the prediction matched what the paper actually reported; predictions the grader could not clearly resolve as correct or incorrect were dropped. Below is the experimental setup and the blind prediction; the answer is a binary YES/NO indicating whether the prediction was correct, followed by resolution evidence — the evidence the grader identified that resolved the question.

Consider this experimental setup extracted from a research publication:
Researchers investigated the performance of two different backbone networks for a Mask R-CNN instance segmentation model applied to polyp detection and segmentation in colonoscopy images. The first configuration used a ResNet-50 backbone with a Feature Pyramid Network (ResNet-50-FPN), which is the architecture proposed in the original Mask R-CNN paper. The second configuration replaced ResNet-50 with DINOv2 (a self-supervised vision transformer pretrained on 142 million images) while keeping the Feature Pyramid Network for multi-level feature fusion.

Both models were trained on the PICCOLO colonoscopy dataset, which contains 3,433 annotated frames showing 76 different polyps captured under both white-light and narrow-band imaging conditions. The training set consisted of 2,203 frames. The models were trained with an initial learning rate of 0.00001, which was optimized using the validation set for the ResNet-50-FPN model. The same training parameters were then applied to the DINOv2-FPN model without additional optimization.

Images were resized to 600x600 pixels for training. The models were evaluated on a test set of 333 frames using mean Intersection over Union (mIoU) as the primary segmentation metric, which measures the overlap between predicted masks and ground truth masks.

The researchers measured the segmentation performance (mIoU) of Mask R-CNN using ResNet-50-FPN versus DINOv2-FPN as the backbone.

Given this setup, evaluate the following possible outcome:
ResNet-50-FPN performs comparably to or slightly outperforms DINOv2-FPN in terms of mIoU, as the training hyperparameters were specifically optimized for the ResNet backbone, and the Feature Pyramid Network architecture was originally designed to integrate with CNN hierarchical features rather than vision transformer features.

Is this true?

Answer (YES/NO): YES